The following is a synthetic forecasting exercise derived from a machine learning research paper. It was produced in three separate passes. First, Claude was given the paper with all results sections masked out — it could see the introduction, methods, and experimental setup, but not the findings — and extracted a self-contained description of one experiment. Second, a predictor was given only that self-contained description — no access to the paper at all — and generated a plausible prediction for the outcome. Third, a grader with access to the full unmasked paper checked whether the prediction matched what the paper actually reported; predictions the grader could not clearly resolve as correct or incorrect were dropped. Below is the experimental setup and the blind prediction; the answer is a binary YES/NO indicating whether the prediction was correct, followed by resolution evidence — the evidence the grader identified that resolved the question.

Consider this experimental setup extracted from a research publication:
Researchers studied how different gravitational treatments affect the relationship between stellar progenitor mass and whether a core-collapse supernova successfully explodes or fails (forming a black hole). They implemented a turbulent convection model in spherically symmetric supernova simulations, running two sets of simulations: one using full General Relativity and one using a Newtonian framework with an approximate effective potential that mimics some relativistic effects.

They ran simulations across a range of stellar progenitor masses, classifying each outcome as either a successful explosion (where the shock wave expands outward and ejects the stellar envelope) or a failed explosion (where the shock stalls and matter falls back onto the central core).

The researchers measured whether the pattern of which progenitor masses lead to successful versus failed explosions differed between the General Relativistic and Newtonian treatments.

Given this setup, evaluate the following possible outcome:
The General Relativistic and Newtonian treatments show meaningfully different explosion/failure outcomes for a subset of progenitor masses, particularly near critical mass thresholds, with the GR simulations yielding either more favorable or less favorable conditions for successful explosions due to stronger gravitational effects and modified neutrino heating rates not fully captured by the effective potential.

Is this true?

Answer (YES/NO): YES